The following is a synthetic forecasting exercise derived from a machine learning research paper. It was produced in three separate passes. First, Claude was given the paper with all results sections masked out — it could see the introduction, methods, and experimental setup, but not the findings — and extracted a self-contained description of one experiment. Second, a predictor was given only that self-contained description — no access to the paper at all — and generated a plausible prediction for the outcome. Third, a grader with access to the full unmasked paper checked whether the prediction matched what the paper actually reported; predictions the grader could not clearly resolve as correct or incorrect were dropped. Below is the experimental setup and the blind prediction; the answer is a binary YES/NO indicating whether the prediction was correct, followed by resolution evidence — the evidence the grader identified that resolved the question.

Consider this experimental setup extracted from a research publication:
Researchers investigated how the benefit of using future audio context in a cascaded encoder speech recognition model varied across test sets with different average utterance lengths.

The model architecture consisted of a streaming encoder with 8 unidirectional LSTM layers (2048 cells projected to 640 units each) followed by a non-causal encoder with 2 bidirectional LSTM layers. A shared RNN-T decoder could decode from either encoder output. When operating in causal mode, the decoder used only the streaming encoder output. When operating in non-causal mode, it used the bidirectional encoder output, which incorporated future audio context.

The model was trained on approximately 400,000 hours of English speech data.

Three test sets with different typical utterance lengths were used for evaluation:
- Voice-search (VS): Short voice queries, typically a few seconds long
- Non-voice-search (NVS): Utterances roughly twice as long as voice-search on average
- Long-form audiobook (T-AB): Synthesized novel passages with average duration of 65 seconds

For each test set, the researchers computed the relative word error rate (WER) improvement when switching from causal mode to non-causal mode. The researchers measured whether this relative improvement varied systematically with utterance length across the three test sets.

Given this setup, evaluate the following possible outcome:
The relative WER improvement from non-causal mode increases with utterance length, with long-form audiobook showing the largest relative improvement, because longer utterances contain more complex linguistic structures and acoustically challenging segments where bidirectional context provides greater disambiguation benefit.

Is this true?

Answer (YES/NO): NO